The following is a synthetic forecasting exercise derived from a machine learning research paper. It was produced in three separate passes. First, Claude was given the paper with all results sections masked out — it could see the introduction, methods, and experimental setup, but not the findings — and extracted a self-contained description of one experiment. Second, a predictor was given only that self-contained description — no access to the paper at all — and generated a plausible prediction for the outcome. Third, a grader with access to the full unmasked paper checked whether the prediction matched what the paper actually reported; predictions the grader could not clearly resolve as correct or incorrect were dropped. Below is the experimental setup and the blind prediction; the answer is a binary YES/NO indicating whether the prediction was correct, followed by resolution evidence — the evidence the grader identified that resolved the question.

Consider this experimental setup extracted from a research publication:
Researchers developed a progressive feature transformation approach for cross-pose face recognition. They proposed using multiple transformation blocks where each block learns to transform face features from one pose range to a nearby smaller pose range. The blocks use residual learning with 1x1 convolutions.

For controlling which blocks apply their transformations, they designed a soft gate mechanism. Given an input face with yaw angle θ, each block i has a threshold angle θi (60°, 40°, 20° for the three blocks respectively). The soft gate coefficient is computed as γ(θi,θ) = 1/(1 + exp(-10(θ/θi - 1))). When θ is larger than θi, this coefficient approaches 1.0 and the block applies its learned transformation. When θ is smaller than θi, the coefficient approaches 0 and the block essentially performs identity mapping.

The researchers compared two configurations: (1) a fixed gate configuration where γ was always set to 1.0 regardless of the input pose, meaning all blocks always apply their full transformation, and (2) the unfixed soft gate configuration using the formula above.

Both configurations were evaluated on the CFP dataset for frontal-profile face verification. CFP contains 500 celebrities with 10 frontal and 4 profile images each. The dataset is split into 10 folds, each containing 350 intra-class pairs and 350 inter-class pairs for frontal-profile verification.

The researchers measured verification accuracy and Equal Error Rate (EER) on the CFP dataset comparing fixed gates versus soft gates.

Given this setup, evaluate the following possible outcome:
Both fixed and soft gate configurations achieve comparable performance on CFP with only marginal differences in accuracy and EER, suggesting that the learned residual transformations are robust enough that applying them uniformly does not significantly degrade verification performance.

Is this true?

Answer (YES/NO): NO